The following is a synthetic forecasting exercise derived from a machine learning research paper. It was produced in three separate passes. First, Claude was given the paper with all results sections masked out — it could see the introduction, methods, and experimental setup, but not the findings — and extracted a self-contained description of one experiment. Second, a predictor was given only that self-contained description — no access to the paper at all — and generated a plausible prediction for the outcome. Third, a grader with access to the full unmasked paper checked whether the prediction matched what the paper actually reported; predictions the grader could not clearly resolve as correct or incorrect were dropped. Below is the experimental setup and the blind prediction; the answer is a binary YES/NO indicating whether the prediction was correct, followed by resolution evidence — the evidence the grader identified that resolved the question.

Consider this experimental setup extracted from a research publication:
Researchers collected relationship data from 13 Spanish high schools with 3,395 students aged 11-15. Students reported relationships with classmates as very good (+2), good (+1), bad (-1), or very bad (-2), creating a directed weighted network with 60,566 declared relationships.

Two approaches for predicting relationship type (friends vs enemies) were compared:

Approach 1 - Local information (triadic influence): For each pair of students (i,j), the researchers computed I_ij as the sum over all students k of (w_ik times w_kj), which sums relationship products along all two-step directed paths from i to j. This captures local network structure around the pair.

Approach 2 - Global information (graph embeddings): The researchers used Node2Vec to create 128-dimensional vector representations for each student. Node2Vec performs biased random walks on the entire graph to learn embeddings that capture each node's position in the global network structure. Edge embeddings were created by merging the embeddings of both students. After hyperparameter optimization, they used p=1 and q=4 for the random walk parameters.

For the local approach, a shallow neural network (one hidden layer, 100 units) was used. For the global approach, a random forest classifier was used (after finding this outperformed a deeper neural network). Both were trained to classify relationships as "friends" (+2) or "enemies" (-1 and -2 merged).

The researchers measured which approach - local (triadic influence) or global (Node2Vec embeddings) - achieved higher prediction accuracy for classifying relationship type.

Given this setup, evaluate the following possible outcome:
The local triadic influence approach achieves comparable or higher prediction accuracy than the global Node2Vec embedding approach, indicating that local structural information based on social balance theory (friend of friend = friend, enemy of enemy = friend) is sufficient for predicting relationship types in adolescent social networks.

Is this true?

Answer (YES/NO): YES